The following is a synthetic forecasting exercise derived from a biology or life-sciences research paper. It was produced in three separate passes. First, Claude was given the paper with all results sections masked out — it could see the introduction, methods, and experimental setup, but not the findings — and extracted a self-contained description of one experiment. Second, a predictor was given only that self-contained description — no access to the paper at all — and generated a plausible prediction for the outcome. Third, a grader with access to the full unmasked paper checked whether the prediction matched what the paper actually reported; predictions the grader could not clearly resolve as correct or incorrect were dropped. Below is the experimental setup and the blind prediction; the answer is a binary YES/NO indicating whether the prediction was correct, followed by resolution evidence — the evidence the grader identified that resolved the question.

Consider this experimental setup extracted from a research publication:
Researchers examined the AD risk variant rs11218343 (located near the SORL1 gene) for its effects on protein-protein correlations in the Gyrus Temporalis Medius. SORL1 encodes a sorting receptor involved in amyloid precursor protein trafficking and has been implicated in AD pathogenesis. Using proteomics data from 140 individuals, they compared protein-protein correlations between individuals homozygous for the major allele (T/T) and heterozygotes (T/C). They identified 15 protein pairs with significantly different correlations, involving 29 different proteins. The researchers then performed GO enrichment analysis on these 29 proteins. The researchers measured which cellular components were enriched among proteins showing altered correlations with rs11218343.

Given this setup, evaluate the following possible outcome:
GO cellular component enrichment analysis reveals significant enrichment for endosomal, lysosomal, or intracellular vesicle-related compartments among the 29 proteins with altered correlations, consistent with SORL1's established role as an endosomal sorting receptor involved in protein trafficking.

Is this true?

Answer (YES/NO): NO